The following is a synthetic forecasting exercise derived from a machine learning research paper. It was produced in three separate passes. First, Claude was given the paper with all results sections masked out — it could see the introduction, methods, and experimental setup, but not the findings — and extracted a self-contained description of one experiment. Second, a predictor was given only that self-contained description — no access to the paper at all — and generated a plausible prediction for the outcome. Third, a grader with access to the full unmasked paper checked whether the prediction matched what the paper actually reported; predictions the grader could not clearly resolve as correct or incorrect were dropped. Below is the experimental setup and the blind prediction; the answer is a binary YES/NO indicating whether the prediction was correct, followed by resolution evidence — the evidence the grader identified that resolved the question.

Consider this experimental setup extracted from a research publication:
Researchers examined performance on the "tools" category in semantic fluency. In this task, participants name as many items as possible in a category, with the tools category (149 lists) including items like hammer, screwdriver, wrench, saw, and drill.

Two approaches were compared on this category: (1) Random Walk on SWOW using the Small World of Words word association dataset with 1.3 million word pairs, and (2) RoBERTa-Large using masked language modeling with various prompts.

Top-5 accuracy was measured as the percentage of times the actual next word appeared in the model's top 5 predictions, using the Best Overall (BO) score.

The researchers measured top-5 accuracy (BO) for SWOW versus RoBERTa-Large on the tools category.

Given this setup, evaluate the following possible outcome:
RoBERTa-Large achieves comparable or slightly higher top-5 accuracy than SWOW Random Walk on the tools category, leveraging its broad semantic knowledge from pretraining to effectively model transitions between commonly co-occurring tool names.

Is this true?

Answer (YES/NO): NO